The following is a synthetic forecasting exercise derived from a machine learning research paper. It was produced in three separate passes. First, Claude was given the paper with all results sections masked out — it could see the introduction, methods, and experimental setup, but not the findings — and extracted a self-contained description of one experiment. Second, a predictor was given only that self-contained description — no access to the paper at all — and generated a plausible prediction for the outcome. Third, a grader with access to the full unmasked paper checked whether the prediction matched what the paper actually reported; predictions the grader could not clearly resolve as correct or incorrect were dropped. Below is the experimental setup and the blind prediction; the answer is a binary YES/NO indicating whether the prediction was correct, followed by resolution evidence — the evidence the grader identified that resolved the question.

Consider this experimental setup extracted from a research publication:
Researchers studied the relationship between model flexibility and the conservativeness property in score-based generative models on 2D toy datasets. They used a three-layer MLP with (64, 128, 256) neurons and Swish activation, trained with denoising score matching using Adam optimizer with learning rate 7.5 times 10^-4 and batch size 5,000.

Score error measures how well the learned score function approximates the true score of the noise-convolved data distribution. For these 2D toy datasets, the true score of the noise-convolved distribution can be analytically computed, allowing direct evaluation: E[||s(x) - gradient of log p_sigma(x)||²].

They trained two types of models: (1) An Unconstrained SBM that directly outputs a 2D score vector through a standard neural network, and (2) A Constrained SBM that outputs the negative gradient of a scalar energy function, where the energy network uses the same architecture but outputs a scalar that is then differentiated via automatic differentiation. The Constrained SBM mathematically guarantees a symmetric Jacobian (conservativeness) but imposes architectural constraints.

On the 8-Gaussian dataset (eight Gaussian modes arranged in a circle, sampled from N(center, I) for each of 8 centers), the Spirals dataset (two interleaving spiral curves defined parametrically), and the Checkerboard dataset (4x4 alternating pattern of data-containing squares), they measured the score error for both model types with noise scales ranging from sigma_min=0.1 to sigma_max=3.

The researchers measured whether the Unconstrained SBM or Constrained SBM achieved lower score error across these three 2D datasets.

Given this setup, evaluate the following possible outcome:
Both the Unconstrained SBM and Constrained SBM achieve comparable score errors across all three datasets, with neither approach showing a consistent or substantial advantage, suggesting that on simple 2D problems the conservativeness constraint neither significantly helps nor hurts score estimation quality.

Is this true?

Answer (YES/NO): NO